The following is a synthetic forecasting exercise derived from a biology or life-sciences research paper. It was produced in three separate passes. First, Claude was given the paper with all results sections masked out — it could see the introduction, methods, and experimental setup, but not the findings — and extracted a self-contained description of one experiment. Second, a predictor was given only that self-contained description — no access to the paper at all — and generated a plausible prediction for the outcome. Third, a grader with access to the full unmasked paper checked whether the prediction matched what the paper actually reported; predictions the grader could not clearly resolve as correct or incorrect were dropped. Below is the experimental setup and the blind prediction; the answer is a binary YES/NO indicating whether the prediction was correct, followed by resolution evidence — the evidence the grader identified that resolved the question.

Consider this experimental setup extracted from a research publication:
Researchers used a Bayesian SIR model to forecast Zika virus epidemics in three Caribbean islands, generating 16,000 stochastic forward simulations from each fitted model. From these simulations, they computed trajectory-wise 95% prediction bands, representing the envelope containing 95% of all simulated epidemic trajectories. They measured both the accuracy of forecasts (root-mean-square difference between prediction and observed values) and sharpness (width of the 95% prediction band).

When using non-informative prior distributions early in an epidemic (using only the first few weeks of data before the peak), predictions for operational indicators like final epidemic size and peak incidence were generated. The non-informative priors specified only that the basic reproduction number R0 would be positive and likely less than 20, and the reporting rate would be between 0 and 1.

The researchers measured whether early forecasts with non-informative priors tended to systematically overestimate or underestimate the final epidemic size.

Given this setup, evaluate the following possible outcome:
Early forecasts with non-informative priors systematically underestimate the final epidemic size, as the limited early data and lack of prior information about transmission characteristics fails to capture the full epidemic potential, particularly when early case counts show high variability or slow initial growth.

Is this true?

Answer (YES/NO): NO